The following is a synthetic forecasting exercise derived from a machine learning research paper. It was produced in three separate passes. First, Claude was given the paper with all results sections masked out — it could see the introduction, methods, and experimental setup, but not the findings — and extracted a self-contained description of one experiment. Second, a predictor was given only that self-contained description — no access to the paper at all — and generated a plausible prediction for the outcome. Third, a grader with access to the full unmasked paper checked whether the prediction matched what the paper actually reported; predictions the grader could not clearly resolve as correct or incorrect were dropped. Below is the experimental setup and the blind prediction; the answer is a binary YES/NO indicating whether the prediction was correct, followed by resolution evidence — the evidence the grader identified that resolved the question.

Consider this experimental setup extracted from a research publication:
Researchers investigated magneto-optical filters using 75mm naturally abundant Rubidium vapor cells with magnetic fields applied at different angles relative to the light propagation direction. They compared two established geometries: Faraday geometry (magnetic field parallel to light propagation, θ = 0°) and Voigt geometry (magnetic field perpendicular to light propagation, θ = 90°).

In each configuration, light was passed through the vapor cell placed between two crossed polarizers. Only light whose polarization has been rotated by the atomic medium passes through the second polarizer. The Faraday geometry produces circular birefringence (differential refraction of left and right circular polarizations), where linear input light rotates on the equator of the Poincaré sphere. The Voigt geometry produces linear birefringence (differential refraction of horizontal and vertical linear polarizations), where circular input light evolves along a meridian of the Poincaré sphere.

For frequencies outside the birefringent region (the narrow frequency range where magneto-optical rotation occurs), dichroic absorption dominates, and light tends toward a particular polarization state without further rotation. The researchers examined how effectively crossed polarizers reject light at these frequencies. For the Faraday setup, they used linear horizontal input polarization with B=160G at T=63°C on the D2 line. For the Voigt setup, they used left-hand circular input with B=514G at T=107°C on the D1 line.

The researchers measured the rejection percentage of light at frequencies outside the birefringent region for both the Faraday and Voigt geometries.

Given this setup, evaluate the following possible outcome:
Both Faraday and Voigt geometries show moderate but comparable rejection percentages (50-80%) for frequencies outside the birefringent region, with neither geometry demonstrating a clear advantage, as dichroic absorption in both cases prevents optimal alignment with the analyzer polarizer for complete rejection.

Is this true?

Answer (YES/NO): YES